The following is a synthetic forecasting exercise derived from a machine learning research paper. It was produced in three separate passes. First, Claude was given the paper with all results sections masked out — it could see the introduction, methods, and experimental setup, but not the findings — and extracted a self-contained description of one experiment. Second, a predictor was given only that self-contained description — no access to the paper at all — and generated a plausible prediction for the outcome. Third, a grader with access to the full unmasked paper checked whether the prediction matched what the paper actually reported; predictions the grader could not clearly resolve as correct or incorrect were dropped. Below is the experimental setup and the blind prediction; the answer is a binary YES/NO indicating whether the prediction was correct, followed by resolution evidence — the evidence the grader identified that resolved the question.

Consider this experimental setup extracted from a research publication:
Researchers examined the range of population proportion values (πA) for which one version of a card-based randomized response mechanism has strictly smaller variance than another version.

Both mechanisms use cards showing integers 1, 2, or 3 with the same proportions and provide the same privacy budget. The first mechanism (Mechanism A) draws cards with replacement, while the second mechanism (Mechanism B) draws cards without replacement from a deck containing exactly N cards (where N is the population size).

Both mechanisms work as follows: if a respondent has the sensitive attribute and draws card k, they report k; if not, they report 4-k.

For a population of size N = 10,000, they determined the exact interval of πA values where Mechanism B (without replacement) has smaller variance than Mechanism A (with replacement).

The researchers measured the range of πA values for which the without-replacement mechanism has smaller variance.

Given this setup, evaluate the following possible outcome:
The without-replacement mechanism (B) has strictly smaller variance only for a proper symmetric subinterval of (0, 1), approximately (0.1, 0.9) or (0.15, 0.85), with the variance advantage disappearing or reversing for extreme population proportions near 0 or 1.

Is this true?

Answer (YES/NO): NO